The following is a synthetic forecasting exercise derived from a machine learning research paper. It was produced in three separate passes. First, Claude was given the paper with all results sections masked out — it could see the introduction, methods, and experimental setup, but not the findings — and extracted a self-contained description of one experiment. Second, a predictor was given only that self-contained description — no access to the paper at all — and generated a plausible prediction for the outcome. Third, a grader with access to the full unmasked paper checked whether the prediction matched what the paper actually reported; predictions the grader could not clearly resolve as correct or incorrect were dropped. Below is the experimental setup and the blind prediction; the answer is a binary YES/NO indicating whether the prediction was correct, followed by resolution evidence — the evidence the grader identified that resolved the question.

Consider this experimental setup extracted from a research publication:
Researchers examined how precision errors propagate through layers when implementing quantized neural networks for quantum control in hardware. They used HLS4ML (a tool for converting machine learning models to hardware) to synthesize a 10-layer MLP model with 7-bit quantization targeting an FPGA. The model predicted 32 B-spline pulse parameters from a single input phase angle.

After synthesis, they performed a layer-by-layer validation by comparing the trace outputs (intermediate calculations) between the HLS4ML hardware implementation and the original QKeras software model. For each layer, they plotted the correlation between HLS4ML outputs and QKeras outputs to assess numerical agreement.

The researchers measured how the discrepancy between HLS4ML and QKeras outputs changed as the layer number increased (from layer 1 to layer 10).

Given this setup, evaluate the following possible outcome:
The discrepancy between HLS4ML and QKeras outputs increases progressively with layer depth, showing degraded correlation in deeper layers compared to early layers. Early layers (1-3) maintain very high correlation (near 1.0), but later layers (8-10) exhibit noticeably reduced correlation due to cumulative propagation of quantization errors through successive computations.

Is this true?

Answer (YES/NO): YES